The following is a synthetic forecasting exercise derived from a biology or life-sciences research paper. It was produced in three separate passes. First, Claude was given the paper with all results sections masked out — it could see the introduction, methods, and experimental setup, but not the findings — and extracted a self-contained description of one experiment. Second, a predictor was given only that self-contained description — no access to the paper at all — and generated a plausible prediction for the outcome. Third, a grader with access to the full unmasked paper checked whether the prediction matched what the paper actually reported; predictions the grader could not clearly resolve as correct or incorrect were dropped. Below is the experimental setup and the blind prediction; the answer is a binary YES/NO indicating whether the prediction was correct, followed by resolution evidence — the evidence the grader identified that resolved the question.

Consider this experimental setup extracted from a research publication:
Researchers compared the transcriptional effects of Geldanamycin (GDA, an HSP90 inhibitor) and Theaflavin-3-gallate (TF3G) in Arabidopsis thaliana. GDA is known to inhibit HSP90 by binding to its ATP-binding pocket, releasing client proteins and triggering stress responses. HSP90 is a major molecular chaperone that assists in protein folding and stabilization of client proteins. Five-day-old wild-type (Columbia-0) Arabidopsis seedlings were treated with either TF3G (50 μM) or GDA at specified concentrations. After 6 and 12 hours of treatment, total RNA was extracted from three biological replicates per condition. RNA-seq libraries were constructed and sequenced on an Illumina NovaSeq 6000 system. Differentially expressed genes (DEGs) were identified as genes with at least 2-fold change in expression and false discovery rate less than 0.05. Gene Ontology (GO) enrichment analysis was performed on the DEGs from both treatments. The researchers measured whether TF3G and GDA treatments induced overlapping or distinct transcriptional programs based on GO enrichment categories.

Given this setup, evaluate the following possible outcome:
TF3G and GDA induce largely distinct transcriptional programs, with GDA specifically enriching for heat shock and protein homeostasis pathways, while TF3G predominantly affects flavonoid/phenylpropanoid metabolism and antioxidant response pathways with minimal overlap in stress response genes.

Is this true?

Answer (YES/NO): NO